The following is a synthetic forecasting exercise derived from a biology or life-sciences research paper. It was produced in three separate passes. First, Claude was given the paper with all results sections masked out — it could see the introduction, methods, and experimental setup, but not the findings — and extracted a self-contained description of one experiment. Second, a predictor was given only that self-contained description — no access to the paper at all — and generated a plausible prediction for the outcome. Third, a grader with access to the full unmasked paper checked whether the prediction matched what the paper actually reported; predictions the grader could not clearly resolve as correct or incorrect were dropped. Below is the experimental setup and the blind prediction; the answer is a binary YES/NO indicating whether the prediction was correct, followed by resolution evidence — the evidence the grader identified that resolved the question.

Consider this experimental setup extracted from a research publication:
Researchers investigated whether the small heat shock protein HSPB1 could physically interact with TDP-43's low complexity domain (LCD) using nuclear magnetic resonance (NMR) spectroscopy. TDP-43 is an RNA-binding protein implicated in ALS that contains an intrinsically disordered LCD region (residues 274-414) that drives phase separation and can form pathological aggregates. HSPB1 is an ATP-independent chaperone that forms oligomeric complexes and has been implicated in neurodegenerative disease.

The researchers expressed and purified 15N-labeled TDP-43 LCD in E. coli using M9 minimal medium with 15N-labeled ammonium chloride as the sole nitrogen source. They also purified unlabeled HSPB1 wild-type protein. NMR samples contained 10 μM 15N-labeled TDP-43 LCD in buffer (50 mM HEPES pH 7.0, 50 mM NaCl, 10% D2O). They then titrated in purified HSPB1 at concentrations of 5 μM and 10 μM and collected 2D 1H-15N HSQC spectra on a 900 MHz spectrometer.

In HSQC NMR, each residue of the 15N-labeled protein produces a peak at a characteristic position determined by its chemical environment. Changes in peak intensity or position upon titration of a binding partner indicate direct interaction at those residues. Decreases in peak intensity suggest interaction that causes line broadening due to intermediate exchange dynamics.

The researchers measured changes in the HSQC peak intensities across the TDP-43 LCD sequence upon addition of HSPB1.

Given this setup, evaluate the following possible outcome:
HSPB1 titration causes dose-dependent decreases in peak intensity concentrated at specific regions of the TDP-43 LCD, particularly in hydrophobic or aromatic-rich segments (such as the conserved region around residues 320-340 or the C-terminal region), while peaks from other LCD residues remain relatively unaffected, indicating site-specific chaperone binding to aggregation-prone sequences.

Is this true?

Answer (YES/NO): NO